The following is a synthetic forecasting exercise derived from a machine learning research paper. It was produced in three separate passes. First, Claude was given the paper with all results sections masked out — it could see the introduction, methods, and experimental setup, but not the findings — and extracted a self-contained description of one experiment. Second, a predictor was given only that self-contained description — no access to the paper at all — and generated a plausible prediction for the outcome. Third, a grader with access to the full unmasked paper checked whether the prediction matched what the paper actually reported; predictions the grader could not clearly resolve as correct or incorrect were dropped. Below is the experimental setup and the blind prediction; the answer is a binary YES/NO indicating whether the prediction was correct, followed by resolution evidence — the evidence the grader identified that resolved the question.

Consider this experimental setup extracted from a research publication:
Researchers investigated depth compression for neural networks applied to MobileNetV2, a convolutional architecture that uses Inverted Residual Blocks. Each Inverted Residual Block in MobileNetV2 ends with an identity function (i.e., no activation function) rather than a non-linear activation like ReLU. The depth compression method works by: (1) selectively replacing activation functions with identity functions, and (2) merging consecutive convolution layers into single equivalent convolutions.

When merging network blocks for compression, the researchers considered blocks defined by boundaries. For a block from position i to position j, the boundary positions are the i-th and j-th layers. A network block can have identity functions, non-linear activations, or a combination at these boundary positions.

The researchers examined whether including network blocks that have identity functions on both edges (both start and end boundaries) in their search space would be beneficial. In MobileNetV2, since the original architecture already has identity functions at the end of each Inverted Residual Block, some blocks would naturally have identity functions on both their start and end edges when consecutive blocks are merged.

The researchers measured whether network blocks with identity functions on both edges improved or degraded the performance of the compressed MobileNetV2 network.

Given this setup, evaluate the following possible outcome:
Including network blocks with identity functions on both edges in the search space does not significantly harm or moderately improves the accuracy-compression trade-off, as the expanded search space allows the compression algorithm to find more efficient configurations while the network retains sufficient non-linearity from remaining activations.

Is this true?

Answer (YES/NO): NO